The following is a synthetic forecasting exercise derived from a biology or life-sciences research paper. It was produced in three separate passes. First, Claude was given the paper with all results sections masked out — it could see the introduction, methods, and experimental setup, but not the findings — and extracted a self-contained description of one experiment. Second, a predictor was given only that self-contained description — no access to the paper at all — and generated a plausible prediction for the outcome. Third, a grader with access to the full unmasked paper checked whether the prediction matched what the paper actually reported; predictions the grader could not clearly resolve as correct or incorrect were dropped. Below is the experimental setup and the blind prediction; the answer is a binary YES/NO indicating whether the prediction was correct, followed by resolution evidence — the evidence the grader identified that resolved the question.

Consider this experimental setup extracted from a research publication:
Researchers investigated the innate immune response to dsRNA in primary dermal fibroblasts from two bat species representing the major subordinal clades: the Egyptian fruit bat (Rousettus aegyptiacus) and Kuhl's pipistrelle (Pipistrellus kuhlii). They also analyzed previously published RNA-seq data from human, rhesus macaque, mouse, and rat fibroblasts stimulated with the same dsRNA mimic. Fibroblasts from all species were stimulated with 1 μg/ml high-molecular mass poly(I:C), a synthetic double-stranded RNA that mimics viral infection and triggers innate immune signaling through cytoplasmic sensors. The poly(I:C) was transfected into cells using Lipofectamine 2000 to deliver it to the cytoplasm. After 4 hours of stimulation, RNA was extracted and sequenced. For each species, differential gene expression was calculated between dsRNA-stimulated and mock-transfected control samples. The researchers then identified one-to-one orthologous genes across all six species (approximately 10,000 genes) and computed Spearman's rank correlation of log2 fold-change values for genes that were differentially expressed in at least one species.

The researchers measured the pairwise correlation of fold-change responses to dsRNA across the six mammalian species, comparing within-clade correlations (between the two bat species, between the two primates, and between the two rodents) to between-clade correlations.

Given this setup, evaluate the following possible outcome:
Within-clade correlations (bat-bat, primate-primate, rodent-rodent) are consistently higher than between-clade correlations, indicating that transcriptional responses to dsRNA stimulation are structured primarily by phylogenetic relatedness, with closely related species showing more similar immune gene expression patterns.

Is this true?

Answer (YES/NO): NO